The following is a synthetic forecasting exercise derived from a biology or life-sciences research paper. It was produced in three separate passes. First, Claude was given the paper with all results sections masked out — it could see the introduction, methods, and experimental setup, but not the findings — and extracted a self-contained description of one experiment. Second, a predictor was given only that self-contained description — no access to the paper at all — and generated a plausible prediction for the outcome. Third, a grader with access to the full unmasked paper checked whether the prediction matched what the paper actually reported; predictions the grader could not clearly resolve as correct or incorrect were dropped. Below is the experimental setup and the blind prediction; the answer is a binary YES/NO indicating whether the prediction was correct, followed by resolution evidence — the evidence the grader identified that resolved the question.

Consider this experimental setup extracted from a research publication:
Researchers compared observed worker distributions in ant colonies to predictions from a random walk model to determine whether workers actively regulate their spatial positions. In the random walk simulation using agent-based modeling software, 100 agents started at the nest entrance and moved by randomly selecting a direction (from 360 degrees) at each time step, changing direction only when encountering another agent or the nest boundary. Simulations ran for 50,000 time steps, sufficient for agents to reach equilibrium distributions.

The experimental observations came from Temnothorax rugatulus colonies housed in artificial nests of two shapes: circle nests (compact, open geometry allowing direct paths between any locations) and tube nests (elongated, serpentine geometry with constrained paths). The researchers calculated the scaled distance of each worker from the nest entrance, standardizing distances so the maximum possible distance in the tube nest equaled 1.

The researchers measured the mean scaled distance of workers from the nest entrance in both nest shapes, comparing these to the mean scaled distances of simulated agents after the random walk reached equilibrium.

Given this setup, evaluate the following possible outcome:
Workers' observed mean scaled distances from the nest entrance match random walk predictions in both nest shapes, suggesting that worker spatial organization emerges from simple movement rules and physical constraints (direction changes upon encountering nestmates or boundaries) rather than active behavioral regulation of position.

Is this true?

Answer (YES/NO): NO